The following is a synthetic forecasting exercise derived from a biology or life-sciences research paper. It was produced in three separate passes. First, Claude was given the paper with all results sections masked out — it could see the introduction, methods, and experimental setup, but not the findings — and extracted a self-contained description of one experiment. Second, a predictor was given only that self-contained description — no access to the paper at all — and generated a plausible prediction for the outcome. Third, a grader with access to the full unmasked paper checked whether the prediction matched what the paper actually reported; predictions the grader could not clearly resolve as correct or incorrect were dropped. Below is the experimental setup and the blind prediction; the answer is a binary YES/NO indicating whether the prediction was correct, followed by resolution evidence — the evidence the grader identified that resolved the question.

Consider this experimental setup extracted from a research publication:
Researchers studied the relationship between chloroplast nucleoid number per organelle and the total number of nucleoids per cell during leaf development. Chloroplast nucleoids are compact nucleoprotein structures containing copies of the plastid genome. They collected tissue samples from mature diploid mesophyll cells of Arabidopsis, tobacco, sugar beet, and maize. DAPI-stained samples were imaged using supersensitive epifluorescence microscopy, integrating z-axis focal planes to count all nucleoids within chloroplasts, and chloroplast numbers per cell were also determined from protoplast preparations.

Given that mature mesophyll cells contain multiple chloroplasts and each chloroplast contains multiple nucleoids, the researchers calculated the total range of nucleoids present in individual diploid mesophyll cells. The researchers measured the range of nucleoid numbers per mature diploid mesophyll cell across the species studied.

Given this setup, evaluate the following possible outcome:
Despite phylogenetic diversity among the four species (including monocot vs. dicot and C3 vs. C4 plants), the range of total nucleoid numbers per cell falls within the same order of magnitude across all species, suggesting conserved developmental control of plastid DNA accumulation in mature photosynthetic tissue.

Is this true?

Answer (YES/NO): YES